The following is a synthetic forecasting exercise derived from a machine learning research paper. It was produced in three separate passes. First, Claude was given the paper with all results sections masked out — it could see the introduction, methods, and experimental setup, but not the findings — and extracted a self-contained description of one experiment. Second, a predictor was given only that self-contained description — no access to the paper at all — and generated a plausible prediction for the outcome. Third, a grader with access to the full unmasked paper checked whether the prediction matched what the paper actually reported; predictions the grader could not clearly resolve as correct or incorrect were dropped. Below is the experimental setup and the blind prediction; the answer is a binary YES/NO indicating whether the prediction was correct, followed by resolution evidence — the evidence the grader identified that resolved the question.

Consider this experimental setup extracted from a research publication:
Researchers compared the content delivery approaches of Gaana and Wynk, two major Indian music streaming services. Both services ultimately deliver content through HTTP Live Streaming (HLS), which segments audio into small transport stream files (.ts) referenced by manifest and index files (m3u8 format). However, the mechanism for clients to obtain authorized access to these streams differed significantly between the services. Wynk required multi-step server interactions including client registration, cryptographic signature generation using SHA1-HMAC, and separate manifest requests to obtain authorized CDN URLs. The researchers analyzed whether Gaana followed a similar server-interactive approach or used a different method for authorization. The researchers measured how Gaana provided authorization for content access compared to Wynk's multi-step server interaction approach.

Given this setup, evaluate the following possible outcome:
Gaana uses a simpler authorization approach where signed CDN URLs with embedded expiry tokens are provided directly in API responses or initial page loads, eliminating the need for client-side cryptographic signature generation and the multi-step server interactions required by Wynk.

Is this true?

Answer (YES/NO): NO